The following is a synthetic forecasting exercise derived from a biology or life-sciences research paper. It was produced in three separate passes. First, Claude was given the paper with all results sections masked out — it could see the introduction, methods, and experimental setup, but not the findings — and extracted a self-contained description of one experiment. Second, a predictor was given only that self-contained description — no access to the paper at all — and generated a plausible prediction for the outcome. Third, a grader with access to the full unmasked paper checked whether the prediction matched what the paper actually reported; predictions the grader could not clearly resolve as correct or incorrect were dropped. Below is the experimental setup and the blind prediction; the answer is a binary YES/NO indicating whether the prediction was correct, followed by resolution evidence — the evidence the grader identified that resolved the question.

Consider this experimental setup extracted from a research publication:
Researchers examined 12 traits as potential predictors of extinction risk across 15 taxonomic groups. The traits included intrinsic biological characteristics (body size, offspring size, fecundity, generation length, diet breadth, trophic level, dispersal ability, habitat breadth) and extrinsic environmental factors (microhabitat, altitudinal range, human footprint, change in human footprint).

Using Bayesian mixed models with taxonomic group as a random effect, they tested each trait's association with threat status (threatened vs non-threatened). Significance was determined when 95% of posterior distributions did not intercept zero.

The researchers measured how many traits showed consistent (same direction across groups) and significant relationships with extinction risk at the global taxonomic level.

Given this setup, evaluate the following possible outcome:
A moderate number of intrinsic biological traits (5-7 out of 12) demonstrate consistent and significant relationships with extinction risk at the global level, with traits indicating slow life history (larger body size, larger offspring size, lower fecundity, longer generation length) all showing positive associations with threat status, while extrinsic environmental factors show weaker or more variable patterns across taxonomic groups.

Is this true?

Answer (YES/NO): NO